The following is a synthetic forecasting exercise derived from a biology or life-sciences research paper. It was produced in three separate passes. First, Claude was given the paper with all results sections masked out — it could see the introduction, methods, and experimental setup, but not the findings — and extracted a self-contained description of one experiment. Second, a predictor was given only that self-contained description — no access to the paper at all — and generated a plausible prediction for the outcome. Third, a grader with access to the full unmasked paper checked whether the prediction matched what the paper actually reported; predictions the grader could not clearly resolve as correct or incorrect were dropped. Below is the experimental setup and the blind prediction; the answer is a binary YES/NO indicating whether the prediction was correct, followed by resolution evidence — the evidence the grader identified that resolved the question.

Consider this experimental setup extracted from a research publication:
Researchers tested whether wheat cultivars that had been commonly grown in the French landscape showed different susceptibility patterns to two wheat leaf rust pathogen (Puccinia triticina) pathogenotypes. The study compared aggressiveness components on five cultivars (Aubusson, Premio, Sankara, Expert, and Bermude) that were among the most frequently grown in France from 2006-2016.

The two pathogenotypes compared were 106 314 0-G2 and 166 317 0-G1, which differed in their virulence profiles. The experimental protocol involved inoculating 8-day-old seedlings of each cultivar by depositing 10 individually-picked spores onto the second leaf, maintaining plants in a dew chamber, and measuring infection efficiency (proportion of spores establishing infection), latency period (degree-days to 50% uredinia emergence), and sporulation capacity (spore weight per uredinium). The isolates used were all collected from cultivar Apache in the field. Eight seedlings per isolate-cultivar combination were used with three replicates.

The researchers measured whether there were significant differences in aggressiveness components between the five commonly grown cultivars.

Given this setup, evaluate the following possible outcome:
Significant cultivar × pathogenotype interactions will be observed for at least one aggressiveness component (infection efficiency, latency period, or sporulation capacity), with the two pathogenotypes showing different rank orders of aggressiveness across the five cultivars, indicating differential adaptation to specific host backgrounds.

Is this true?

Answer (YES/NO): NO